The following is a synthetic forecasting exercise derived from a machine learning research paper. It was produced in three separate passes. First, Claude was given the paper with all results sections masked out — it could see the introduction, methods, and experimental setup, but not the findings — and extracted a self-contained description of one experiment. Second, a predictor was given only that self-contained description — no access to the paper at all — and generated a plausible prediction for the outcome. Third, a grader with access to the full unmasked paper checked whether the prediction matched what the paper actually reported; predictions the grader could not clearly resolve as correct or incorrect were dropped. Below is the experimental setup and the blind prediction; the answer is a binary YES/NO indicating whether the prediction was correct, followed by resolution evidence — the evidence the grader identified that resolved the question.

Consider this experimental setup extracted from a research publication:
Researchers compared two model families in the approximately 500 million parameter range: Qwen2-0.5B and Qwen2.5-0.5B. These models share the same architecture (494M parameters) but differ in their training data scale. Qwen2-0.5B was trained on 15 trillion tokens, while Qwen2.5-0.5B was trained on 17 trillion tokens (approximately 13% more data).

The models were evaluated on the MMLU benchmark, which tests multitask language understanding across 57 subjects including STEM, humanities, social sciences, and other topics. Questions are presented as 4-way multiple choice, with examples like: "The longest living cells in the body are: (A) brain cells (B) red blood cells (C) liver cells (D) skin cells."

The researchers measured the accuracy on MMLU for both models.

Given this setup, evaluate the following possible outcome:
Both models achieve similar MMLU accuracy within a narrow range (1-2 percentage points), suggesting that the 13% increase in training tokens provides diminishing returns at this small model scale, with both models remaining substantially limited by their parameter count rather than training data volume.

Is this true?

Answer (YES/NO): YES